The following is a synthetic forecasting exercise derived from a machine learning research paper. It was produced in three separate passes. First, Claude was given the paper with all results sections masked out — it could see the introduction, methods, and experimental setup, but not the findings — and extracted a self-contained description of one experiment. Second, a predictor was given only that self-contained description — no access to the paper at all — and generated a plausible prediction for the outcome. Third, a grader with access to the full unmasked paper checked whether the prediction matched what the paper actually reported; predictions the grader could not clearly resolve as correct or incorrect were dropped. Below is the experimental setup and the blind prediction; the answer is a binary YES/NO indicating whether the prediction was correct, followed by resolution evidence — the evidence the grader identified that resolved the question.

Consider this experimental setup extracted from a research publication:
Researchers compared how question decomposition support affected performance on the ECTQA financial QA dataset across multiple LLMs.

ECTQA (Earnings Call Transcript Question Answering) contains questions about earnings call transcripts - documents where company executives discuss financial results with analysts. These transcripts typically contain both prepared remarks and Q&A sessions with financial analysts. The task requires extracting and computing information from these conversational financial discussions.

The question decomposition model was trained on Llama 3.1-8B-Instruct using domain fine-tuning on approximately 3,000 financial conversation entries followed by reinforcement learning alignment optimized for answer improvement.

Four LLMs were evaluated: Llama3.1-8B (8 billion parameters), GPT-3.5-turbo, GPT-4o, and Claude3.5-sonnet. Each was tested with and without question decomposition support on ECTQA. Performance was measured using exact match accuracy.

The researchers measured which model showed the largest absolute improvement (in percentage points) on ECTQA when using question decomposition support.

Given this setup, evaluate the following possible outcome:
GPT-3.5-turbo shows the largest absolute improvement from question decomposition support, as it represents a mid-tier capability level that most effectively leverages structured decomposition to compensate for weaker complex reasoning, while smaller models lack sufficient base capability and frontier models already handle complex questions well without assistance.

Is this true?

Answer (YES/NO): NO